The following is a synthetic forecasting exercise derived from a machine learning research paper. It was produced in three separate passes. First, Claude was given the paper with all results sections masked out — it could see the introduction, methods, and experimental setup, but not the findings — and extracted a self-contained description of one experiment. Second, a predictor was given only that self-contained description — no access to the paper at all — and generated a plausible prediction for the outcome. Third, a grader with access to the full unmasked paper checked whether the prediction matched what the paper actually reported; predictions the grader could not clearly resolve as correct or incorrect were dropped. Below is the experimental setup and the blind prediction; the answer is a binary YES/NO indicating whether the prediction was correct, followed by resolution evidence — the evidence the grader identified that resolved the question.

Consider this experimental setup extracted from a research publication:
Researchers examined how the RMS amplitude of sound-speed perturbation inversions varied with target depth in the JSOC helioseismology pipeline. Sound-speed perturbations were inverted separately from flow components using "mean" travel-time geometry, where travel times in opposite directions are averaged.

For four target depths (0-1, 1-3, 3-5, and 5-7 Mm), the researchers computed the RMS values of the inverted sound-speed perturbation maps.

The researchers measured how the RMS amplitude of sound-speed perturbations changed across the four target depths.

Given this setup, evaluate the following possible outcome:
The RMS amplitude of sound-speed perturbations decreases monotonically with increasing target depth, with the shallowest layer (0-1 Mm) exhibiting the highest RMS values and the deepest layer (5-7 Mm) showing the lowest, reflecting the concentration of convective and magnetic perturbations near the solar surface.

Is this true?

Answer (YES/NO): NO